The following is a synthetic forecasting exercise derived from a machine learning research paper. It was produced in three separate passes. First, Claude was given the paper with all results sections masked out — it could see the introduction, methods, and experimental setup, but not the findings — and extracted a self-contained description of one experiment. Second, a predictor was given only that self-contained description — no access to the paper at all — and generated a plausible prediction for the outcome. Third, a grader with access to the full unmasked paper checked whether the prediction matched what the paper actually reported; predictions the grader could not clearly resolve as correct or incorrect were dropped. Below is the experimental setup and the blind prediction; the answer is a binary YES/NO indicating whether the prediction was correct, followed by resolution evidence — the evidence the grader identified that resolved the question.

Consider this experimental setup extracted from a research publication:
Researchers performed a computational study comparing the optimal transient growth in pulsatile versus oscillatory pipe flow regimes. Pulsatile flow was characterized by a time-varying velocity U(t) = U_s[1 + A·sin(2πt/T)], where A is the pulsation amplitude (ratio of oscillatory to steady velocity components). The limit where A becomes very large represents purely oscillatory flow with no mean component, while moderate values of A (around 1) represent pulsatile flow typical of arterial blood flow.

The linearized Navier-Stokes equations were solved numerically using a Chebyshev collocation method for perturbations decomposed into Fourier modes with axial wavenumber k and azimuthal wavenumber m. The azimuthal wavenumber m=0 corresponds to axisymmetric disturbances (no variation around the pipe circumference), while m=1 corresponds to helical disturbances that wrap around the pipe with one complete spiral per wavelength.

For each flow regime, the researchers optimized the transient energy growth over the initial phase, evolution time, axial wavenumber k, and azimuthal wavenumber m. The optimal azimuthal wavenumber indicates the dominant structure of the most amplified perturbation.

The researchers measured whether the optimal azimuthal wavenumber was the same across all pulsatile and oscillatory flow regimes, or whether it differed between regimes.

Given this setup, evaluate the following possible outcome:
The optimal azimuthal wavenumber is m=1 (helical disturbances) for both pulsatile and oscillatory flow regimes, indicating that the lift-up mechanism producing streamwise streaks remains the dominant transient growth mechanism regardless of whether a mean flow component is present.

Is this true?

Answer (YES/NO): NO